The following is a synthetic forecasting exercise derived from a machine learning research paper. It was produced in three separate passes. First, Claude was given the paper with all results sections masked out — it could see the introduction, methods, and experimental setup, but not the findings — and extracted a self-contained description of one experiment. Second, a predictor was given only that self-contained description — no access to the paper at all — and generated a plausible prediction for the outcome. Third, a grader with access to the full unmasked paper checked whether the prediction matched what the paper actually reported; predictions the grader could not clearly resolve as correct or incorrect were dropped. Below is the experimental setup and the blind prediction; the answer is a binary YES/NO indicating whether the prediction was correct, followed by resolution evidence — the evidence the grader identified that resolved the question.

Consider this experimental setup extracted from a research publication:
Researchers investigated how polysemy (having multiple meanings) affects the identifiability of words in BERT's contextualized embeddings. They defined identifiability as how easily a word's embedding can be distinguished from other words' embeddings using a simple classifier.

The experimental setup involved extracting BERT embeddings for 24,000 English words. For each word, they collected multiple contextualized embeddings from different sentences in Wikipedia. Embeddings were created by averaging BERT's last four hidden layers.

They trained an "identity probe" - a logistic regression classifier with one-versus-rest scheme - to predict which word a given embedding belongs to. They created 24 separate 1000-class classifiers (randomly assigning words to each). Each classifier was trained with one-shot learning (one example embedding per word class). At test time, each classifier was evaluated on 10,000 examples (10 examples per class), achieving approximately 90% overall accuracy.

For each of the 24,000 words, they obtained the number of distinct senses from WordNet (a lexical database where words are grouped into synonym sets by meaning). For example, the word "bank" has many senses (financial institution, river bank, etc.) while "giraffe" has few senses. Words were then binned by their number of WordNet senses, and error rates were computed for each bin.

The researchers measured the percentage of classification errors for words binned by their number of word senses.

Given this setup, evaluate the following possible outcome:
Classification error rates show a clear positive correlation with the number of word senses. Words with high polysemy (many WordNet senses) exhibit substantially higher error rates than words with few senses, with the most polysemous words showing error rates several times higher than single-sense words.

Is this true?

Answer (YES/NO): YES